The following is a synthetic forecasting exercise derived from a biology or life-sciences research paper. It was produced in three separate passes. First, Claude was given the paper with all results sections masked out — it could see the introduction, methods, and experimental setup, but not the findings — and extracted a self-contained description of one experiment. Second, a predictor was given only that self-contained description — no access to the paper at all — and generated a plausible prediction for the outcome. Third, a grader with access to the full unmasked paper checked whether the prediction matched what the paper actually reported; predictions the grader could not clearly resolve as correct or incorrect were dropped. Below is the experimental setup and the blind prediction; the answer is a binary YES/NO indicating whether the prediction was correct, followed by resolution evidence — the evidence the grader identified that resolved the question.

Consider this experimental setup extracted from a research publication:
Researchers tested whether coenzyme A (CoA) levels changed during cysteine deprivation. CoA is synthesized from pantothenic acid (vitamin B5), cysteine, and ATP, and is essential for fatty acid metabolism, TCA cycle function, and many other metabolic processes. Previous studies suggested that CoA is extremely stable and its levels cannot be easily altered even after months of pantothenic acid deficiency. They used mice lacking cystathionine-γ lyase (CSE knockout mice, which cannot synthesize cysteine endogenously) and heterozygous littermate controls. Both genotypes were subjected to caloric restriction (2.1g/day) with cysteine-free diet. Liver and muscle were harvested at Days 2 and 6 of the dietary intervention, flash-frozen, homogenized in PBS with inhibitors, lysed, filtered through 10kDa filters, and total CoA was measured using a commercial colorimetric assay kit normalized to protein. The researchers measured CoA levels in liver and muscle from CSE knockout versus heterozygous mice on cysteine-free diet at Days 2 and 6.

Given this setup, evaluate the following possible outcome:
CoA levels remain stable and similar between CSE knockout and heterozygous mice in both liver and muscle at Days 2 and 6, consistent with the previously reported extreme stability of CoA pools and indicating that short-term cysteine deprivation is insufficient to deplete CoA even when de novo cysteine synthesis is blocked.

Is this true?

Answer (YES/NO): NO